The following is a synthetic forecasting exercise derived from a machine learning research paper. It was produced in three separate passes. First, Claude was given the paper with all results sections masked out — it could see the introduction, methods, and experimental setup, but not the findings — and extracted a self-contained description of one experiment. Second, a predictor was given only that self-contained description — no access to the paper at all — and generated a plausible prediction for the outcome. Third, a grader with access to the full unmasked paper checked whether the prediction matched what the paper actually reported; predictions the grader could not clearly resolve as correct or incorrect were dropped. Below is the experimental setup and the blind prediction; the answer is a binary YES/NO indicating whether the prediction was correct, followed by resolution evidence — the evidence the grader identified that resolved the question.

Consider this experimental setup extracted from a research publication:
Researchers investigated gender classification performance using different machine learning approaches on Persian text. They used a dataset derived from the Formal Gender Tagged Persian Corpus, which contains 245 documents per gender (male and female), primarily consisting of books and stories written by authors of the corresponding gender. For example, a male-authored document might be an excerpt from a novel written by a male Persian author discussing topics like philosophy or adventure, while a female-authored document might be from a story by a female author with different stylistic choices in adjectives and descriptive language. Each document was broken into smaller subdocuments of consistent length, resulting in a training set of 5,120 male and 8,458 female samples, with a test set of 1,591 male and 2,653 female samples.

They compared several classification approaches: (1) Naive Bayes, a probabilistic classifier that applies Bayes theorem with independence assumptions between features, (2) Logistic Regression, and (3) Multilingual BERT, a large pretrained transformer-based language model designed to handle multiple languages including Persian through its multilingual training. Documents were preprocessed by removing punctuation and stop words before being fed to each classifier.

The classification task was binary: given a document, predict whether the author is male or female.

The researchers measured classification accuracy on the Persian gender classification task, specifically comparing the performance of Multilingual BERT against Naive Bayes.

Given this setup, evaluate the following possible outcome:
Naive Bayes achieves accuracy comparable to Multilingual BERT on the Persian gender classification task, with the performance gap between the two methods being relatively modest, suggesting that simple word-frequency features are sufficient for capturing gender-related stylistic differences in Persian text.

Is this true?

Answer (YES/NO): NO